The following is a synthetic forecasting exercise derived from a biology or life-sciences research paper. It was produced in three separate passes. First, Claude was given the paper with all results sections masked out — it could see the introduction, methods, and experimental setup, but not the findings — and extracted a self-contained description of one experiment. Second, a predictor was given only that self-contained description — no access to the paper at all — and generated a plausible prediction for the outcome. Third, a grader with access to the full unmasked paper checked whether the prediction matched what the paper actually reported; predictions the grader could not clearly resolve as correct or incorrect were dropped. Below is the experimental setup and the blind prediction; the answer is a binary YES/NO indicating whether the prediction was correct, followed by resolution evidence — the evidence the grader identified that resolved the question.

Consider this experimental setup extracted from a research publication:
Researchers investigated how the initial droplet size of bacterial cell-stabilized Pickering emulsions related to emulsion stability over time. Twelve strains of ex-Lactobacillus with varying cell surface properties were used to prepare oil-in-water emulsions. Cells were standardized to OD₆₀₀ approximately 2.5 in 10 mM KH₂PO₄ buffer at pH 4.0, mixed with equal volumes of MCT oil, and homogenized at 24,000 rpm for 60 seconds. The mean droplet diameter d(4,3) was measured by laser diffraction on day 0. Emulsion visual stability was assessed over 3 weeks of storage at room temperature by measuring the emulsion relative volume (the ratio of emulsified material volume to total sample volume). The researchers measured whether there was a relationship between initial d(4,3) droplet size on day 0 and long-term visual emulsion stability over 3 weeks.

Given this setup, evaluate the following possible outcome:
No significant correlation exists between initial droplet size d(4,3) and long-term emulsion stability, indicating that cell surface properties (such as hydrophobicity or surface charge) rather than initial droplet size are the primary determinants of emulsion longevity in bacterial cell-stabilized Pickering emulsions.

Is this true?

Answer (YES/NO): YES